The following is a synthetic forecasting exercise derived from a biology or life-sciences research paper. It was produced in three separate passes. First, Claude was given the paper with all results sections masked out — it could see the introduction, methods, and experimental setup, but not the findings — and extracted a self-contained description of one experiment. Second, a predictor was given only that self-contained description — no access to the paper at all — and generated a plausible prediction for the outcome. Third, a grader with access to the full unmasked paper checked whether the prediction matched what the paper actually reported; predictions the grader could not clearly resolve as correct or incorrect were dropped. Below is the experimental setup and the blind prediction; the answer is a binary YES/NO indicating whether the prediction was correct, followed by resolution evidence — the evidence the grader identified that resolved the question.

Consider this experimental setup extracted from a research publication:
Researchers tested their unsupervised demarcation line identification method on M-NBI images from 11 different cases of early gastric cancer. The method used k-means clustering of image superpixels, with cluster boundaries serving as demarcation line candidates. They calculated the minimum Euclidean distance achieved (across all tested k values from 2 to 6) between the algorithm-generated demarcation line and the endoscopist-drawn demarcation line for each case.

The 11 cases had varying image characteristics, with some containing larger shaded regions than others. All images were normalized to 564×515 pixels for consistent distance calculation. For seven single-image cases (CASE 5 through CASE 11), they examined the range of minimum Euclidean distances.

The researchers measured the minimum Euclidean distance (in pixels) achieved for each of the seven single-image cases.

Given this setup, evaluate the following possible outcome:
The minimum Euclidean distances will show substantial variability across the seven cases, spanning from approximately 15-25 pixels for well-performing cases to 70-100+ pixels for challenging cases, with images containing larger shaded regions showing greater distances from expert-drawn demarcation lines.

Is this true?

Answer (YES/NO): NO